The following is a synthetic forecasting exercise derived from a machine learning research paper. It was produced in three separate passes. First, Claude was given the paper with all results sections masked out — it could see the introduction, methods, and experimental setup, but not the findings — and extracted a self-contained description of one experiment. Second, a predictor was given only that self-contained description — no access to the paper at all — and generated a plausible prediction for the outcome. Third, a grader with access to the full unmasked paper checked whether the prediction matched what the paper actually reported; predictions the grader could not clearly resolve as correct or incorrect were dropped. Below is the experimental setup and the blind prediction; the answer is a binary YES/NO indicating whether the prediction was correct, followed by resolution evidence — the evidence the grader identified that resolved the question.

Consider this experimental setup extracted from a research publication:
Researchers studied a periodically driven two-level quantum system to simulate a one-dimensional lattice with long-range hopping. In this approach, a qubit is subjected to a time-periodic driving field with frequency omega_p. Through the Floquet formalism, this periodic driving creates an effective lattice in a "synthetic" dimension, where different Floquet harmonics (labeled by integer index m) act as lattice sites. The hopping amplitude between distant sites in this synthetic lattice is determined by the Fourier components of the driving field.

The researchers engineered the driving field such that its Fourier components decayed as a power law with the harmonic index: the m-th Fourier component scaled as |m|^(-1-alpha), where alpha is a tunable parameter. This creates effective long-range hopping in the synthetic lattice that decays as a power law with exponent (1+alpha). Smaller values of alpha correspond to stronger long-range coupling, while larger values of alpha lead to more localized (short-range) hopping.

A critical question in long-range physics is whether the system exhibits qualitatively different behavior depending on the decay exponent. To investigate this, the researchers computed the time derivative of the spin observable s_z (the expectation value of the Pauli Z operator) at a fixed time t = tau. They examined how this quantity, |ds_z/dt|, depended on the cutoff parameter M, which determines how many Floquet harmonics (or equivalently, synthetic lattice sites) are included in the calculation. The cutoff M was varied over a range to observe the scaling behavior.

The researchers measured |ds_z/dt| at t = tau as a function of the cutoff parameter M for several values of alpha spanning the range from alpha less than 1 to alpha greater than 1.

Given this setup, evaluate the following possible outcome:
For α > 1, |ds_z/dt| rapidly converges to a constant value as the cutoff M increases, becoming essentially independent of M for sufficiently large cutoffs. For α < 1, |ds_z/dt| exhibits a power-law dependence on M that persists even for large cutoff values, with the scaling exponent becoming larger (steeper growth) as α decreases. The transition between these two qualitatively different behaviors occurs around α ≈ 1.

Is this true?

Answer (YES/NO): YES